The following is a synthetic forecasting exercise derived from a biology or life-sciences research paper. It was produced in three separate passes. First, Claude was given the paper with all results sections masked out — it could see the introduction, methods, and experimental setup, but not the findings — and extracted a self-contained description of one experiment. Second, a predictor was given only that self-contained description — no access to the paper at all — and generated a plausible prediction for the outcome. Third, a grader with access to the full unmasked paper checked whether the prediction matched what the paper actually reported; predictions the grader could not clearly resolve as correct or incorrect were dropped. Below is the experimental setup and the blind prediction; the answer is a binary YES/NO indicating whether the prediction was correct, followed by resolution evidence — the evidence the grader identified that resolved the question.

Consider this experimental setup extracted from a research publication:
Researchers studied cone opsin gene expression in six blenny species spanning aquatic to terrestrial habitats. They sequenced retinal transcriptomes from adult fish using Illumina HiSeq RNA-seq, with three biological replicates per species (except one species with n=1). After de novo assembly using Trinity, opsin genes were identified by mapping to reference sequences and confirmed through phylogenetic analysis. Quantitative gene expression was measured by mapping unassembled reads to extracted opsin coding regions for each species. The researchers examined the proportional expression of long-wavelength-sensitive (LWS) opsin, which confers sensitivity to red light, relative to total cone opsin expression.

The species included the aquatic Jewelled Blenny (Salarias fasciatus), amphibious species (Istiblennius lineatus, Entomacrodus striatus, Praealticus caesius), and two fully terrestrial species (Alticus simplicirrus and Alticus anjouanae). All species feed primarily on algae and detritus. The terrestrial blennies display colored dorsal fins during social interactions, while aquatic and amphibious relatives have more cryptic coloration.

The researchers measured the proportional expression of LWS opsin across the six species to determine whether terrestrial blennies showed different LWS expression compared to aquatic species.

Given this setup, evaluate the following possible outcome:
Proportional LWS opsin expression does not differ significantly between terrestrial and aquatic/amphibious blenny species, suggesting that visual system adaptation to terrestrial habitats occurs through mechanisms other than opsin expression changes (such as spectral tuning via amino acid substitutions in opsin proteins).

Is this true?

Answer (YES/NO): NO